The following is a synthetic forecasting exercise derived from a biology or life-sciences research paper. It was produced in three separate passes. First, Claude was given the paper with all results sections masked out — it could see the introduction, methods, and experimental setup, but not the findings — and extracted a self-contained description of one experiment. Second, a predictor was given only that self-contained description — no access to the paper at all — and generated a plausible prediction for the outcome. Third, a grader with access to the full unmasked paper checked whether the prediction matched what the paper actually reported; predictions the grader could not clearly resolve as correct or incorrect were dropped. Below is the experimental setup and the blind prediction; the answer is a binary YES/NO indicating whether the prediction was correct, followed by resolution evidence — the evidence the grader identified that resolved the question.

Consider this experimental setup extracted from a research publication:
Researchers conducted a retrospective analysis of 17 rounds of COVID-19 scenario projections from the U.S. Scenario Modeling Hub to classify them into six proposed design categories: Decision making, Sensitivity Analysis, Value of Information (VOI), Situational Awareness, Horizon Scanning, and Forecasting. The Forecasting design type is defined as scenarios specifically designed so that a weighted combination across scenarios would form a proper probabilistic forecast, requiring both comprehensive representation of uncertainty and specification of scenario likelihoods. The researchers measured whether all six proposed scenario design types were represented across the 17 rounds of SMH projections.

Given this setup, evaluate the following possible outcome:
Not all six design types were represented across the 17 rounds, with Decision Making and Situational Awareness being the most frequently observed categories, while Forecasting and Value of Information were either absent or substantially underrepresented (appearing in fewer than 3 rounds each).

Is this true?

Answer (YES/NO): NO